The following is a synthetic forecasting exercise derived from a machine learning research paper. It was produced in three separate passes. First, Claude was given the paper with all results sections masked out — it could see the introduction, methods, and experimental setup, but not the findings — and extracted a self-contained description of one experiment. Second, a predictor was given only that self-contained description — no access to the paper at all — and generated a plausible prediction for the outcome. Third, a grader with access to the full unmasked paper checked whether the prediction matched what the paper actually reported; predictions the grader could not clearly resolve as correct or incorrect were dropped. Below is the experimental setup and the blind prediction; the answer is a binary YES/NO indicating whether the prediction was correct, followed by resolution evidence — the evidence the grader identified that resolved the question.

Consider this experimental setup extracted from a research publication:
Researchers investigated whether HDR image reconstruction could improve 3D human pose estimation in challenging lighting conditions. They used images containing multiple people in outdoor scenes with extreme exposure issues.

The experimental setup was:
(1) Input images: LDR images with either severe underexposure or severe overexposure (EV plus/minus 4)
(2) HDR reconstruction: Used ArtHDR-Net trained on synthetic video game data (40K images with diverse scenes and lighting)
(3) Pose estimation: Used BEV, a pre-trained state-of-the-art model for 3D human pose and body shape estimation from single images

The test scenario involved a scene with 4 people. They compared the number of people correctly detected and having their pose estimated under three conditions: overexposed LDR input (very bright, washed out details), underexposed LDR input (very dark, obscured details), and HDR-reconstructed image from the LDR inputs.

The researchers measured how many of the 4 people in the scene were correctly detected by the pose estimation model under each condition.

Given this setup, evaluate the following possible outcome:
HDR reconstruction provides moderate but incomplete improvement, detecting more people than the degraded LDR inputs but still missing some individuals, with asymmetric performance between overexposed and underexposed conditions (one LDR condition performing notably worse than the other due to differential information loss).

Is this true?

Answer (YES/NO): NO